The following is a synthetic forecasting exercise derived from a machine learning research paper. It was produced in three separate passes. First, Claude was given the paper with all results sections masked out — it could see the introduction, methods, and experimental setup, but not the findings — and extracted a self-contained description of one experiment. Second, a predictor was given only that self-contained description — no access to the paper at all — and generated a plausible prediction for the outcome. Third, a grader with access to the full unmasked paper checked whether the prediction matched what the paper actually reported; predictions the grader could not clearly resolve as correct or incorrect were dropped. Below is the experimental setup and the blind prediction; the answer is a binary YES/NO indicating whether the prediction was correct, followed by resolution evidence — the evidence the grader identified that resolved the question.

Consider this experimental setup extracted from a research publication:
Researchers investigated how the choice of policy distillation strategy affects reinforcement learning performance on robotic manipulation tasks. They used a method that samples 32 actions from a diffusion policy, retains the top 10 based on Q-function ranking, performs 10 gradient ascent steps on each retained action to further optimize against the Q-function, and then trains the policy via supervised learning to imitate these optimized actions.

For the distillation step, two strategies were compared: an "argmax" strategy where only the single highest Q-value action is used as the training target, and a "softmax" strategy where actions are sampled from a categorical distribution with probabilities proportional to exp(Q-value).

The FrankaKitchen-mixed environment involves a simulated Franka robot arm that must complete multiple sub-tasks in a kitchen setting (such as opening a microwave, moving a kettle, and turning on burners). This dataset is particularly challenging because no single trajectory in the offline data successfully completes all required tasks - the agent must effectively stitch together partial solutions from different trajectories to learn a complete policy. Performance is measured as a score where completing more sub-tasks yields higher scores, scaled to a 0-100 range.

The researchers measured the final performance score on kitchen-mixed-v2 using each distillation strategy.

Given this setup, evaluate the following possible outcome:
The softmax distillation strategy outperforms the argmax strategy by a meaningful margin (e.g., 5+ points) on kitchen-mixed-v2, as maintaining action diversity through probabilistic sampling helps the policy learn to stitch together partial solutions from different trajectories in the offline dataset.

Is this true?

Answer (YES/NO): YES